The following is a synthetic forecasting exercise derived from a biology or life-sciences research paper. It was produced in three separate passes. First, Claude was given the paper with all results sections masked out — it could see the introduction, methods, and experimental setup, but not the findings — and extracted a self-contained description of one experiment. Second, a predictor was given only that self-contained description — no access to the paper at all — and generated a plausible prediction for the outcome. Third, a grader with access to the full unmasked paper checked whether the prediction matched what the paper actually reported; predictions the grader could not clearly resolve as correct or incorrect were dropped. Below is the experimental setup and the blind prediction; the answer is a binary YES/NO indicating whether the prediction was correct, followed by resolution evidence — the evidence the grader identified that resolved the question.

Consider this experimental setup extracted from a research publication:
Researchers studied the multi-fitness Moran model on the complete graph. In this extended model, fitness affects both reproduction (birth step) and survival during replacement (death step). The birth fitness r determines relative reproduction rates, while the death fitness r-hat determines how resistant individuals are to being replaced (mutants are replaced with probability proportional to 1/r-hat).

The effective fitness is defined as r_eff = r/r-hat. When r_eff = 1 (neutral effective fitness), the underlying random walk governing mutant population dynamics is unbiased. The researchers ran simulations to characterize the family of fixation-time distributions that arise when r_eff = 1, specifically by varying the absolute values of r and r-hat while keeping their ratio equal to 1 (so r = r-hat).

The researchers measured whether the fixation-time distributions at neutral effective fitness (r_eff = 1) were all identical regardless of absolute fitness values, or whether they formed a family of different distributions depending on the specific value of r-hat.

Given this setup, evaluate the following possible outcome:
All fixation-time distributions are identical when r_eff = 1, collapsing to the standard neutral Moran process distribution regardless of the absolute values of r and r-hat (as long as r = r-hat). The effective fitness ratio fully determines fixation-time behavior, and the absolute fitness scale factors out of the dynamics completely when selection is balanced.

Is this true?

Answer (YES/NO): NO